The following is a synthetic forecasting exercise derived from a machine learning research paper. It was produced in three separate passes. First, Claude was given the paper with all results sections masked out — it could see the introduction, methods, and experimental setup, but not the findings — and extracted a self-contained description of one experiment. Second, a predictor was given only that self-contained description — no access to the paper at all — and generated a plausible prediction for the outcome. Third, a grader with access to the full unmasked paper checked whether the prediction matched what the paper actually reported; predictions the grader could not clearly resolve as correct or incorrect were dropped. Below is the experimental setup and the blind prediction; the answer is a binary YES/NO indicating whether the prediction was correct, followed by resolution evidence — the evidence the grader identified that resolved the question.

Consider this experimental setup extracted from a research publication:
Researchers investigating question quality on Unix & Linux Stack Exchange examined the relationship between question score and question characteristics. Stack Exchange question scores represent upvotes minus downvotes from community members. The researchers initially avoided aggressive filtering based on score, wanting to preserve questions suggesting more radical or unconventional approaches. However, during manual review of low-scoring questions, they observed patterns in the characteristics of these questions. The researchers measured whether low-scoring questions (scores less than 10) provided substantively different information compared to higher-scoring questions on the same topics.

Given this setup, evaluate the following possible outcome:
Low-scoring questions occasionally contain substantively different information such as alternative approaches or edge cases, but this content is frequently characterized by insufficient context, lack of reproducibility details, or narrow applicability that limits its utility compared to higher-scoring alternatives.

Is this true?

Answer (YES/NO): NO